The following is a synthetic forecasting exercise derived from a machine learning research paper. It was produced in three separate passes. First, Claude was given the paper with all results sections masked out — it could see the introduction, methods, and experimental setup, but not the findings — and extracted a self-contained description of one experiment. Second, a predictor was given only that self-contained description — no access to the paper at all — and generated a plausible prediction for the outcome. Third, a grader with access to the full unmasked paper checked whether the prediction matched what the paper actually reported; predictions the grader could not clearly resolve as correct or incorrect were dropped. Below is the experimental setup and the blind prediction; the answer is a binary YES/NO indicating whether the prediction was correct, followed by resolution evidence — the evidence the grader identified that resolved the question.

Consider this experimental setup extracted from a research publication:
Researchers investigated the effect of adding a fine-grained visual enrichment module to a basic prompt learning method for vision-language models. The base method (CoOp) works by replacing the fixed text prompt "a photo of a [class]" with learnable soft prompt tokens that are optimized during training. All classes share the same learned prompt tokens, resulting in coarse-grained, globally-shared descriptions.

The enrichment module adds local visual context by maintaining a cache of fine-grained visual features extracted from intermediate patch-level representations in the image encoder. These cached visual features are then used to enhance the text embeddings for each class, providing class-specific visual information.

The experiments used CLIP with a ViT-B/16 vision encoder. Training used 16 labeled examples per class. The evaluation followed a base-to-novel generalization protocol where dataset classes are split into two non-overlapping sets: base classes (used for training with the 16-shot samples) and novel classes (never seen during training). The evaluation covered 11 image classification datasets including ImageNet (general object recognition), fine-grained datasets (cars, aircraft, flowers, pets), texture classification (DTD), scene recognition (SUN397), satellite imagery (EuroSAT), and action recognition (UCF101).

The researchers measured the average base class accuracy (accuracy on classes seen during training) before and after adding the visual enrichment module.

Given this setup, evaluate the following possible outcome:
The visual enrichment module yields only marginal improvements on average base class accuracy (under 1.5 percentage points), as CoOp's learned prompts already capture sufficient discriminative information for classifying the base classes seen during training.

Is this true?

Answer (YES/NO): NO